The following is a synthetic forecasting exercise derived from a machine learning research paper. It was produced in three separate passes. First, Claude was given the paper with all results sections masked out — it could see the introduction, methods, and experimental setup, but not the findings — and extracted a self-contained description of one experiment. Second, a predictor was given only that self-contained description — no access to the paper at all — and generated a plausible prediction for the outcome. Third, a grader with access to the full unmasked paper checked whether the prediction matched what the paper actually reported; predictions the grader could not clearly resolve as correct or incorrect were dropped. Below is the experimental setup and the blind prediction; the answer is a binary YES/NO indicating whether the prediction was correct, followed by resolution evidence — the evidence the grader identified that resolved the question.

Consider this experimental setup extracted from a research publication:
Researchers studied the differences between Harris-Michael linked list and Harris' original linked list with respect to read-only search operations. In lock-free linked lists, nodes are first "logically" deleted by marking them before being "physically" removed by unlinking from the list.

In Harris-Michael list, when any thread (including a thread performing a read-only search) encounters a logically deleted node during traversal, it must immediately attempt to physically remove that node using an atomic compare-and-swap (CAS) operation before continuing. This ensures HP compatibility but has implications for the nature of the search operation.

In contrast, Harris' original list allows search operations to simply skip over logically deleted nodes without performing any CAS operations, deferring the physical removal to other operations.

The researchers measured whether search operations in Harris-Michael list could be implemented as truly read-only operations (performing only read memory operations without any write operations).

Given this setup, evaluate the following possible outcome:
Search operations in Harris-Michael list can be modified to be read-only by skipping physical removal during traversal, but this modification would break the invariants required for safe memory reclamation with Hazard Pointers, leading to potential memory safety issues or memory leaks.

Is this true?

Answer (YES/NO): YES